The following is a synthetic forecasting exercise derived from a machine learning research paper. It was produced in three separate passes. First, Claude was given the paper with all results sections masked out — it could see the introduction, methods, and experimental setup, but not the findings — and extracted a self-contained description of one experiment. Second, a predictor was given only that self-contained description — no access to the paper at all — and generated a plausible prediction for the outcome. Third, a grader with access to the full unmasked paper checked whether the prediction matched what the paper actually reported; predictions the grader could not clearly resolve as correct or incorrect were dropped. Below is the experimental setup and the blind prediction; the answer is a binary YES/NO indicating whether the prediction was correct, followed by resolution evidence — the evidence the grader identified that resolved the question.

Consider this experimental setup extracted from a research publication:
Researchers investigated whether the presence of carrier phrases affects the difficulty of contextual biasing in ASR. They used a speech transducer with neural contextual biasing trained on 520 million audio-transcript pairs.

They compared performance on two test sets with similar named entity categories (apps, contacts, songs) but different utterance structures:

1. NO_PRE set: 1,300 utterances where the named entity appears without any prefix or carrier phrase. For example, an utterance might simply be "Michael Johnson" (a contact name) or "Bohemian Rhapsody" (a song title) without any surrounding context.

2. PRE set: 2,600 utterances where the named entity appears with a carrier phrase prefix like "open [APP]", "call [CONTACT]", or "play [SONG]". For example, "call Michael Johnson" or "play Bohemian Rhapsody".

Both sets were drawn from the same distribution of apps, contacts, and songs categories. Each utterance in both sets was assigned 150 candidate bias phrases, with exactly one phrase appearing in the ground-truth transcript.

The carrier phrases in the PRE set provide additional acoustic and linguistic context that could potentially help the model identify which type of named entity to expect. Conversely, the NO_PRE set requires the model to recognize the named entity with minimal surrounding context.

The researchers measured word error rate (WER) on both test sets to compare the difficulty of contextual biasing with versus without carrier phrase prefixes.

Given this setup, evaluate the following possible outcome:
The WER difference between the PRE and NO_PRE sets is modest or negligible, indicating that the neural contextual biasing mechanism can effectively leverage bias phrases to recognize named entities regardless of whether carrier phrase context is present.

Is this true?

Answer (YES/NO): NO